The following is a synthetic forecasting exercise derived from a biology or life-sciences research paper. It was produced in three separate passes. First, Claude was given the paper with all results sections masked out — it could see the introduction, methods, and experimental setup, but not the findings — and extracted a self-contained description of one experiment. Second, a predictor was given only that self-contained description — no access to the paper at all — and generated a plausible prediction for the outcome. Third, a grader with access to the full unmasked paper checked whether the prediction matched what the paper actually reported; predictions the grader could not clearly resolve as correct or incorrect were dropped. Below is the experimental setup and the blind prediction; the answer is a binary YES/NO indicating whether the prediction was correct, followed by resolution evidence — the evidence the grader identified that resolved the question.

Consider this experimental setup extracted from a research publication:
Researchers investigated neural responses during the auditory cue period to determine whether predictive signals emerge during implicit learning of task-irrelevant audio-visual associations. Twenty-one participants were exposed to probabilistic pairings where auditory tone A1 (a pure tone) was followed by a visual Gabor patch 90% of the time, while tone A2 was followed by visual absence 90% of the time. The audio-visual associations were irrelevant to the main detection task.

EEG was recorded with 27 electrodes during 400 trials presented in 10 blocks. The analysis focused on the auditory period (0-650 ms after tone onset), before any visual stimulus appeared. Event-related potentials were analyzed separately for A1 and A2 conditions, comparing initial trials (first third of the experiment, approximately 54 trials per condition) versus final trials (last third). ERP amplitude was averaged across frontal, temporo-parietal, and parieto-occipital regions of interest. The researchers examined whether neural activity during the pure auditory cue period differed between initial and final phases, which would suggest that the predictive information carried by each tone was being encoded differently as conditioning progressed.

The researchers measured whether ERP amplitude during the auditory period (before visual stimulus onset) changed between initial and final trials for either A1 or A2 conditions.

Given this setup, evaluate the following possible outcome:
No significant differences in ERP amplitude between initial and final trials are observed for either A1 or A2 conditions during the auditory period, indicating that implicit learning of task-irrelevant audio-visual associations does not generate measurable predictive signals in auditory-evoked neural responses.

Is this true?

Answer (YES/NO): NO